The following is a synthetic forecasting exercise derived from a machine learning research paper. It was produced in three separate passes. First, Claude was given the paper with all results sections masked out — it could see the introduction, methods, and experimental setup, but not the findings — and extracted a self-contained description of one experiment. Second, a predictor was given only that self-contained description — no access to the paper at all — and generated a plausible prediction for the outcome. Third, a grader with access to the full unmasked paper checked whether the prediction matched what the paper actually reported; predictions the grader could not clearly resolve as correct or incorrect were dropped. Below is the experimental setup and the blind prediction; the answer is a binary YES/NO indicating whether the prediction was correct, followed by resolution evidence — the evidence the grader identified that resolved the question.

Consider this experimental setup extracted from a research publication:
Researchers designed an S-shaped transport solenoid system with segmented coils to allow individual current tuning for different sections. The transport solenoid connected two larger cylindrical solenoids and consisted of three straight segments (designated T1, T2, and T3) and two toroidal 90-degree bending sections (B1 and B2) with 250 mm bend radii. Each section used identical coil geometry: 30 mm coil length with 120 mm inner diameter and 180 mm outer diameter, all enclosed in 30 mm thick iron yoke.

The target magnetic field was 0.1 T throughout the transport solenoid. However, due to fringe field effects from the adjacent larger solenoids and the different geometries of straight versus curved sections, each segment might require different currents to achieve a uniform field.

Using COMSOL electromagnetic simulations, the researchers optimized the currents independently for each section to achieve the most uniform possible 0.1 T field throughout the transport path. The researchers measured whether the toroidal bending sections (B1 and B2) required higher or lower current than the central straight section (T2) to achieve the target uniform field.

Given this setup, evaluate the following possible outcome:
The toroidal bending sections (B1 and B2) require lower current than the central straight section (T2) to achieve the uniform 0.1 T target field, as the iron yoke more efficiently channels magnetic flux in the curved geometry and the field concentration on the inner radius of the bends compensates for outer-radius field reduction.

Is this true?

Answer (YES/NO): NO